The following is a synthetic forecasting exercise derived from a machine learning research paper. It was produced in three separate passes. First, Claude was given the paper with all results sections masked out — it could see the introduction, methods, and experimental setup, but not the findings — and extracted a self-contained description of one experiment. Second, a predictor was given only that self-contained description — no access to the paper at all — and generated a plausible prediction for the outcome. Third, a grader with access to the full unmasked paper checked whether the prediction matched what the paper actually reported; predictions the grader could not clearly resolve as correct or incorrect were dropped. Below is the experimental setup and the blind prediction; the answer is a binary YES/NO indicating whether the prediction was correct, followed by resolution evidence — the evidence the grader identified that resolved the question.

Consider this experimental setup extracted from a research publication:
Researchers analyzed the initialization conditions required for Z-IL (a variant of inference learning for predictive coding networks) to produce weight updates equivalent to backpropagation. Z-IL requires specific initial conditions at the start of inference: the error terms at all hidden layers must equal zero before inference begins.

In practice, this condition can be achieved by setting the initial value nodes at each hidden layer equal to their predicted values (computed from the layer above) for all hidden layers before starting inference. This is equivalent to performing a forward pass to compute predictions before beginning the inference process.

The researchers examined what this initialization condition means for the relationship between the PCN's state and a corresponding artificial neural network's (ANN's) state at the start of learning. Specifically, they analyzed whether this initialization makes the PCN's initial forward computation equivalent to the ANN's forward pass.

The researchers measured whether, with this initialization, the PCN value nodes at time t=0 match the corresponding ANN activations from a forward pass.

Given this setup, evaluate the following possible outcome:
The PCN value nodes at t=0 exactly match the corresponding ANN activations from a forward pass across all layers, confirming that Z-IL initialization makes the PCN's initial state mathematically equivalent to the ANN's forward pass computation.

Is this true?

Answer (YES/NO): NO